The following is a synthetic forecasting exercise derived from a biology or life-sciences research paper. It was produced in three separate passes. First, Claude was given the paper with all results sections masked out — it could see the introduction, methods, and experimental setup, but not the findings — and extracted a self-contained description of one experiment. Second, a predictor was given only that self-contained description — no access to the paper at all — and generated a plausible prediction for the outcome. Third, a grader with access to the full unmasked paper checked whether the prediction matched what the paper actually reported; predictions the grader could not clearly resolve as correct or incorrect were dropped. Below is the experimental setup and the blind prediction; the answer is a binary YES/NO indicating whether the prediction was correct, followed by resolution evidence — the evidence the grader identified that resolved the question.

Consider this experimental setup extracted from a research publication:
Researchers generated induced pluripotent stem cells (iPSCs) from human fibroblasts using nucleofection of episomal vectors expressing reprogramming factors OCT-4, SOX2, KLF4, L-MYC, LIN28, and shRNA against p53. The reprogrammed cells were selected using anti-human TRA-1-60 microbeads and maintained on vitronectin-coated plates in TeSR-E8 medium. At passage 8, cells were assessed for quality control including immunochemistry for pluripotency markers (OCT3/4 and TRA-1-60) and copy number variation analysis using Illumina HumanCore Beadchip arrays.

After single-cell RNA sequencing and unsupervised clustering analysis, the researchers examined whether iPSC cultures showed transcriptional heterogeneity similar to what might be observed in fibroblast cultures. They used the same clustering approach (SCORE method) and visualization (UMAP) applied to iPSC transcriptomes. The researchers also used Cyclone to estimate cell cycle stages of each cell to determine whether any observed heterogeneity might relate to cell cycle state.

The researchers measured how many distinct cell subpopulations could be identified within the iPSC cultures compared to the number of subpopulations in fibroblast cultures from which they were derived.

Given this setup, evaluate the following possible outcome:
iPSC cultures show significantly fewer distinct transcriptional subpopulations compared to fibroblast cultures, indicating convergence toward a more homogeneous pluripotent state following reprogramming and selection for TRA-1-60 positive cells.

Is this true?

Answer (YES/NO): YES